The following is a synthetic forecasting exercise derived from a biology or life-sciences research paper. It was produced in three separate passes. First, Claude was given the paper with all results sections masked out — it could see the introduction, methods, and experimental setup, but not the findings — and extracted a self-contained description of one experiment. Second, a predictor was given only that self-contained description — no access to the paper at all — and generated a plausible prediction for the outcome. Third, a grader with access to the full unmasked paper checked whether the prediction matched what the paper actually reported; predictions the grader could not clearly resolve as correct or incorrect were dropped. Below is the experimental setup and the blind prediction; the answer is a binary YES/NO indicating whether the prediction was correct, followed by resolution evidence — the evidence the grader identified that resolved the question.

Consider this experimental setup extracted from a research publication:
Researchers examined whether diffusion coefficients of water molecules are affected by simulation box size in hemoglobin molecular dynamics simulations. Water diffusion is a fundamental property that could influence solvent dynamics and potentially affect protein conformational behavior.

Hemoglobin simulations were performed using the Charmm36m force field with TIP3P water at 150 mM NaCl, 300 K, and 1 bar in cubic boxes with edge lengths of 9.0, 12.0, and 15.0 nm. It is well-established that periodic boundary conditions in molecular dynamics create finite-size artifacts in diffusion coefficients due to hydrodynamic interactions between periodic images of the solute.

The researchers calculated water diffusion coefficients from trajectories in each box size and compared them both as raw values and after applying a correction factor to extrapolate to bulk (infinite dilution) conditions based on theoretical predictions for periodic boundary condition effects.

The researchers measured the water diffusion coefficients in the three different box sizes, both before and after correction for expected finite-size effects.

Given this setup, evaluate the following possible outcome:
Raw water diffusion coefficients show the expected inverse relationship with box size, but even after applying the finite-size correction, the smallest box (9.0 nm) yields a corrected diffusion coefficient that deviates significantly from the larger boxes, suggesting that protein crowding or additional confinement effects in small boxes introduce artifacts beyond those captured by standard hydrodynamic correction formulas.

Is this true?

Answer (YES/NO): NO